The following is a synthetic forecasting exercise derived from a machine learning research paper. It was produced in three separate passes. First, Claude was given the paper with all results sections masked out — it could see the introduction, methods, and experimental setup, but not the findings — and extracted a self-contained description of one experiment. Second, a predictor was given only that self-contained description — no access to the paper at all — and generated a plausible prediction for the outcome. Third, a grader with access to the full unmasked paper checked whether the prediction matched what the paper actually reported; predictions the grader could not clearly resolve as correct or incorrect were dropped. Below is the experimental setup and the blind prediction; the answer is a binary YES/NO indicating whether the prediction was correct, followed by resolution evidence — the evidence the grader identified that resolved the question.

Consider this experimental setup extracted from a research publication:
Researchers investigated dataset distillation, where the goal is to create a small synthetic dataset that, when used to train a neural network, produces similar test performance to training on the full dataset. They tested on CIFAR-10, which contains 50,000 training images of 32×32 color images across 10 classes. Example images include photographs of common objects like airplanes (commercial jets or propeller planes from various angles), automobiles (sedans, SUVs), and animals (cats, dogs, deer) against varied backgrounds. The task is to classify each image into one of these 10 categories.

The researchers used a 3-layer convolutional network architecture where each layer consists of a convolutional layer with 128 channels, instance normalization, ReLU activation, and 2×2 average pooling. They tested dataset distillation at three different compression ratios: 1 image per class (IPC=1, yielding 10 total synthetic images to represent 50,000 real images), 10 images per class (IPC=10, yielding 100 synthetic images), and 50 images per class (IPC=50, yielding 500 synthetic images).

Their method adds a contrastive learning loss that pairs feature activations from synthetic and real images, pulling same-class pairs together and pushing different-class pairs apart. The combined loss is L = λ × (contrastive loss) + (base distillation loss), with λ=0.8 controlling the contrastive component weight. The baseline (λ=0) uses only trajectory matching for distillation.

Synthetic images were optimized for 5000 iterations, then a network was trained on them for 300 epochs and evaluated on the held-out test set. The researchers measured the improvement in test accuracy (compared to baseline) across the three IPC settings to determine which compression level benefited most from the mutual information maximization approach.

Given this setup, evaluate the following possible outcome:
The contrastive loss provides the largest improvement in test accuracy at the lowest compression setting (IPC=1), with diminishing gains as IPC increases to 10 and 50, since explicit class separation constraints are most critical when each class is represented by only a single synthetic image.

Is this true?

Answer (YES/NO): YES